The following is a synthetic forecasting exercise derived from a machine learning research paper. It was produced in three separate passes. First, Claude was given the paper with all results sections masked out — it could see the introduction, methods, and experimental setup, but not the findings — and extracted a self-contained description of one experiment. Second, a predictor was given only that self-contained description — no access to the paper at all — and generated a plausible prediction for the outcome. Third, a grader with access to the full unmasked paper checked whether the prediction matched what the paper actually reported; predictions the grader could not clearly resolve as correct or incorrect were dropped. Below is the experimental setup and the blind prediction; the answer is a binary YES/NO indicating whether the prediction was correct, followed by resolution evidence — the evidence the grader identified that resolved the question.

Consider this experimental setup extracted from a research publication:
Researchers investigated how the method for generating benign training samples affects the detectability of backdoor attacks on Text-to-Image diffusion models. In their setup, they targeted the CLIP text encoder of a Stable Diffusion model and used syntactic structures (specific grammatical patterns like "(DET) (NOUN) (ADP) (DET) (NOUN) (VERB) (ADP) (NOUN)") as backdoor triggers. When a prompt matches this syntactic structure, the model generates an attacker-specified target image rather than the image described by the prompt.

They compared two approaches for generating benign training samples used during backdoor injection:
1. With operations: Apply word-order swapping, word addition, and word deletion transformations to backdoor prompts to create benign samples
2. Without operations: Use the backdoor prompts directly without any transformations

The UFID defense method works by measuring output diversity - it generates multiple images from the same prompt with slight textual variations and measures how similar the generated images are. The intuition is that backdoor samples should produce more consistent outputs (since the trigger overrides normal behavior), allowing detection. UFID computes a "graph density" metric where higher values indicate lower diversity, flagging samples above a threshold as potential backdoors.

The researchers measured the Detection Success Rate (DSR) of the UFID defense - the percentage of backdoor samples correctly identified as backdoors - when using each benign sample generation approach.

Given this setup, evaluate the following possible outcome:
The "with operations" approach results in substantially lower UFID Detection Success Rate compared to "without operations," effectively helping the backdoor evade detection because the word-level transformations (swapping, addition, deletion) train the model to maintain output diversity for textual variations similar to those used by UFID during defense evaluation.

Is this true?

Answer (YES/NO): YES